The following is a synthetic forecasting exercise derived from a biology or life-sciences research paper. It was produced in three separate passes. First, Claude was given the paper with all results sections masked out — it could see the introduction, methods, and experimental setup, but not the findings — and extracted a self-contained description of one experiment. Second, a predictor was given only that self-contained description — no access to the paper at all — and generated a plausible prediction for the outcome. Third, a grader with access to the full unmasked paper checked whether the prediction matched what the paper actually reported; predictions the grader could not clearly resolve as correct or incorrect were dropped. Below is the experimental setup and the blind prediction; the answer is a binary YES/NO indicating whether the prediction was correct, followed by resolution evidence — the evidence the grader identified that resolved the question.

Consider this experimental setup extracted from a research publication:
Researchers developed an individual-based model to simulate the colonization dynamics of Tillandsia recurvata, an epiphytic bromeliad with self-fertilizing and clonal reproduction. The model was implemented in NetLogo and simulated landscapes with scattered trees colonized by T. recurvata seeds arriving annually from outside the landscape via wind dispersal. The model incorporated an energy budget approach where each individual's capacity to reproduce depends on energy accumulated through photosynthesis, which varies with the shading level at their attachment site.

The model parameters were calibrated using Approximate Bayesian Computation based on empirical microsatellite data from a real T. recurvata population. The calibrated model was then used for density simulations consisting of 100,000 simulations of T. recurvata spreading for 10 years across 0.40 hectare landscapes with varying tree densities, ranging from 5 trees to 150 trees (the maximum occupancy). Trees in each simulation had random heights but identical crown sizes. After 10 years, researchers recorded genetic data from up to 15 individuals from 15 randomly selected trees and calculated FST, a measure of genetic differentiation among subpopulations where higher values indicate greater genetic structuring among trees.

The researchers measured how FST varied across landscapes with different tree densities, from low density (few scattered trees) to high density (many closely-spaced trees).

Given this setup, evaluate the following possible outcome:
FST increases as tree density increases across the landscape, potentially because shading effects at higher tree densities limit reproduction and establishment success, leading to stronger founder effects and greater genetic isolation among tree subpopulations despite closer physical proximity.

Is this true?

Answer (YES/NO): YES